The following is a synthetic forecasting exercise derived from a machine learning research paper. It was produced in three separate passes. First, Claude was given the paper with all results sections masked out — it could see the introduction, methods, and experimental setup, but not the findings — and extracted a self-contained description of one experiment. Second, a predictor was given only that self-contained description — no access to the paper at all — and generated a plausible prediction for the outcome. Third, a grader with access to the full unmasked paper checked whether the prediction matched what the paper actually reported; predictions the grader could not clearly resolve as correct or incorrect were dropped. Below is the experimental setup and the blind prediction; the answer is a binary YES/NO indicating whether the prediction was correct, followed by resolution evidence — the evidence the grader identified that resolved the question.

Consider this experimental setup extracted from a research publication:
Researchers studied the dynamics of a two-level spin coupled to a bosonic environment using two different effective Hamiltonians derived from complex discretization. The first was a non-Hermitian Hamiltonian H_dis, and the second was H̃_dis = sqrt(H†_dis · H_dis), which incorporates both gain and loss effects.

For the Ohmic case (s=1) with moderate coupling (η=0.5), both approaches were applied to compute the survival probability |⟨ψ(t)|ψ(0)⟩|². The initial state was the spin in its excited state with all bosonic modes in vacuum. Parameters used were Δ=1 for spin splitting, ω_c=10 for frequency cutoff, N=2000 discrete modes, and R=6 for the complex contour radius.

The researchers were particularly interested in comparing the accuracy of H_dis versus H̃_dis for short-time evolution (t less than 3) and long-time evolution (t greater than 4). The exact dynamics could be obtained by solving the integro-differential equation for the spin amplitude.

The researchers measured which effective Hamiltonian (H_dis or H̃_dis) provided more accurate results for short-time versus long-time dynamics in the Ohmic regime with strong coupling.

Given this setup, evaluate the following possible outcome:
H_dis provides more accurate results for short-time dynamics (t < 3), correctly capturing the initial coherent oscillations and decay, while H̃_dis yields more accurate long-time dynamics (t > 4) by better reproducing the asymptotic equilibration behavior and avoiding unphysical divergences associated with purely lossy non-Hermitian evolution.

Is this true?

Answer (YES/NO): YES